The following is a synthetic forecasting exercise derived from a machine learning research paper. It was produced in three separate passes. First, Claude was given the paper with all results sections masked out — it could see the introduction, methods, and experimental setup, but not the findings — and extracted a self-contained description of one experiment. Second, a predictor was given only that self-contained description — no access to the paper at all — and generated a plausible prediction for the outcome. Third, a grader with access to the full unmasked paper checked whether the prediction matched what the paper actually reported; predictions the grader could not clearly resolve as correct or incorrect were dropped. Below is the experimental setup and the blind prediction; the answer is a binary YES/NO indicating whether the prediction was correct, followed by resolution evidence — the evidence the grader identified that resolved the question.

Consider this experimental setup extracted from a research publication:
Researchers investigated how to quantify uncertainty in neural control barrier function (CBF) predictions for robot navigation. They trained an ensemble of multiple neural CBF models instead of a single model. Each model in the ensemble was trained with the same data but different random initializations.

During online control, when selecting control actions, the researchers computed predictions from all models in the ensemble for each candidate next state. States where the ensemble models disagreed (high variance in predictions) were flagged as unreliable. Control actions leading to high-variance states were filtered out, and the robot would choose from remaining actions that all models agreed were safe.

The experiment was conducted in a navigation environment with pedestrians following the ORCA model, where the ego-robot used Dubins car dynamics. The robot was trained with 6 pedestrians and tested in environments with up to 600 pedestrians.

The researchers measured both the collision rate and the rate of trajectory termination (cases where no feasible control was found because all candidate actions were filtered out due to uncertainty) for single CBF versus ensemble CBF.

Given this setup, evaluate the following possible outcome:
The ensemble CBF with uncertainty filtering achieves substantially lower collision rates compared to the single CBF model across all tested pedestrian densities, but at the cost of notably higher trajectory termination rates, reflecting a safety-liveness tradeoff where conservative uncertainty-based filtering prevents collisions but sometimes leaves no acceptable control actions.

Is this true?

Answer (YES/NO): YES